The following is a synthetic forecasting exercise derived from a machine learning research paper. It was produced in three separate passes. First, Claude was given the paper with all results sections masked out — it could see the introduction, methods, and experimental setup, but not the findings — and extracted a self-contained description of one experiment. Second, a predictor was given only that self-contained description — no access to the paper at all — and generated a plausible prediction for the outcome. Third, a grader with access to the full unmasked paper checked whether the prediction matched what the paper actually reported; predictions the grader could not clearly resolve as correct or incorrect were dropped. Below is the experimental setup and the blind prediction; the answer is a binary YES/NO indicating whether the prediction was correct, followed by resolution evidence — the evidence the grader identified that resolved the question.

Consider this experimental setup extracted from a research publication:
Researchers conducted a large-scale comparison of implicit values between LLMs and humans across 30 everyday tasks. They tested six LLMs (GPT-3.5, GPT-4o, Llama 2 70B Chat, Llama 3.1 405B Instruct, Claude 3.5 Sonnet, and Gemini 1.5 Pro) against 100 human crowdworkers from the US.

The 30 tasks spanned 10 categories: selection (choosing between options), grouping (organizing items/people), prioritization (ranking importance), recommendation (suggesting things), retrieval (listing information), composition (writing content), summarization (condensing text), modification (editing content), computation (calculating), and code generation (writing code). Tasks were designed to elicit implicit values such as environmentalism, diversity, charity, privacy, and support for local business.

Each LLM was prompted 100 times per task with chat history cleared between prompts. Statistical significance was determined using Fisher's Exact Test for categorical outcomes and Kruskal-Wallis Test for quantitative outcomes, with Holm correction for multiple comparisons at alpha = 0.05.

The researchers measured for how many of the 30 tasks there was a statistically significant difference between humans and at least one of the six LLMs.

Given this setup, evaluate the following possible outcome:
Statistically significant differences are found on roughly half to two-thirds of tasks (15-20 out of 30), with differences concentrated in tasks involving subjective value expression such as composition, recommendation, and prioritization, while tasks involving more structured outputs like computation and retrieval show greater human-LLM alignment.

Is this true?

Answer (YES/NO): NO